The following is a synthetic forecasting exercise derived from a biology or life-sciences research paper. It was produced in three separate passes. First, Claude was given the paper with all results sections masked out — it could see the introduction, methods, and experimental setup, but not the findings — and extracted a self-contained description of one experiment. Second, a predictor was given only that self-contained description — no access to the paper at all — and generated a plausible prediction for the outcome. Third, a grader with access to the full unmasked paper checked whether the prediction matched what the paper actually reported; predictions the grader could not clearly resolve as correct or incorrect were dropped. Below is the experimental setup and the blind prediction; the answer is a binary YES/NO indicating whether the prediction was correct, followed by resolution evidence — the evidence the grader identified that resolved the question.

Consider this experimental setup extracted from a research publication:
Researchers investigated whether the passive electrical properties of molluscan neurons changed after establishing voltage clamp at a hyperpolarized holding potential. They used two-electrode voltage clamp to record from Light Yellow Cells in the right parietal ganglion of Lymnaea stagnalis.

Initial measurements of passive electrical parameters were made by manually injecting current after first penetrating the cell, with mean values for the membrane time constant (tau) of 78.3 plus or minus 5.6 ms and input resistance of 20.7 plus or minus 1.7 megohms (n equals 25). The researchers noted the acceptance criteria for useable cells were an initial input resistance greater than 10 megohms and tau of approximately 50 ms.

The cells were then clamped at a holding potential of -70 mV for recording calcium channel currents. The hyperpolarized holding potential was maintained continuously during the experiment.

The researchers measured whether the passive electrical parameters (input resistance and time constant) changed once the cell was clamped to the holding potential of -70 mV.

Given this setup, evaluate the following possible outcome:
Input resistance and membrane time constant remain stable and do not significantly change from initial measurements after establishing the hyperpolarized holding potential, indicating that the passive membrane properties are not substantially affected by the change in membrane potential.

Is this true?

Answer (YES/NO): NO